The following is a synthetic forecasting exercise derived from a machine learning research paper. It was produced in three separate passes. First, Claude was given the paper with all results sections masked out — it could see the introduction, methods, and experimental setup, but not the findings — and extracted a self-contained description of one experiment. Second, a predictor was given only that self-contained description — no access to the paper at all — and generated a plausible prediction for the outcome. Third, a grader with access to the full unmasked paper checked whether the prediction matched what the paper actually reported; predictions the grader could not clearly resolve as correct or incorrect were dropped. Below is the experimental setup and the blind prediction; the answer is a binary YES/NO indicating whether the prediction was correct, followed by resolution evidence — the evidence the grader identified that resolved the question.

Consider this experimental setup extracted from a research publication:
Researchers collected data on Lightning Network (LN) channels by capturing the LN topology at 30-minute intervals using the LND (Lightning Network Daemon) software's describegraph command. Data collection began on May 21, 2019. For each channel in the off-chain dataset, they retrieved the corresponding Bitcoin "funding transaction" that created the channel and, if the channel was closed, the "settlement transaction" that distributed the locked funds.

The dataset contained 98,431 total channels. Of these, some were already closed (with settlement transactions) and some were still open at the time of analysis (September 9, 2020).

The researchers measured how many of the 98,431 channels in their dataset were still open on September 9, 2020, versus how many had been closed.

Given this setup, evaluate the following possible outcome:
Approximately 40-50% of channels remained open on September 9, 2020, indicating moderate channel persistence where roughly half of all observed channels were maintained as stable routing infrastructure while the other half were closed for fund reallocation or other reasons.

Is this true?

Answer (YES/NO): NO